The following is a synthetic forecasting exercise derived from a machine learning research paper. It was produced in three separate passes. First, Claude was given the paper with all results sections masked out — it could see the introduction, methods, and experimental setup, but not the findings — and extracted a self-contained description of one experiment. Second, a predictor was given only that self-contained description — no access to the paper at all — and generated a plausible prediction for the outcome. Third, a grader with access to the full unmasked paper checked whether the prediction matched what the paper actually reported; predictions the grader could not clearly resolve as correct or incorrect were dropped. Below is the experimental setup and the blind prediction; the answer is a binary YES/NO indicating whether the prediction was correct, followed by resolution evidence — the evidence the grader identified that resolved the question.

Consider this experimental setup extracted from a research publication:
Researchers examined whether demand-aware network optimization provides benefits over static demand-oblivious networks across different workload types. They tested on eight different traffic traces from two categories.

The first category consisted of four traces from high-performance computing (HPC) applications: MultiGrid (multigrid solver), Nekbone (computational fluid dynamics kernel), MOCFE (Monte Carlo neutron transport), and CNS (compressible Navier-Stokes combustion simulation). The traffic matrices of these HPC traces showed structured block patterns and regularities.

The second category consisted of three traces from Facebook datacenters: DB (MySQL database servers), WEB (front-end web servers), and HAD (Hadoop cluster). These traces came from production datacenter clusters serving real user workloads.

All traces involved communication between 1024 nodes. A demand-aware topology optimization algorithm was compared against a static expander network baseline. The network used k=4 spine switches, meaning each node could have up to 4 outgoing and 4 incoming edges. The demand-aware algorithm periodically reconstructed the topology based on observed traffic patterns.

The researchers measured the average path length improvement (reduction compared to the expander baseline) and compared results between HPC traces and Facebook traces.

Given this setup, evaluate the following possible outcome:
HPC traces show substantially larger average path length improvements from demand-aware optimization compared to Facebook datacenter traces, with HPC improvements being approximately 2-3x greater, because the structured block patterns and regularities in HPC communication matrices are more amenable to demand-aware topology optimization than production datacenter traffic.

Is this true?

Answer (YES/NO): NO